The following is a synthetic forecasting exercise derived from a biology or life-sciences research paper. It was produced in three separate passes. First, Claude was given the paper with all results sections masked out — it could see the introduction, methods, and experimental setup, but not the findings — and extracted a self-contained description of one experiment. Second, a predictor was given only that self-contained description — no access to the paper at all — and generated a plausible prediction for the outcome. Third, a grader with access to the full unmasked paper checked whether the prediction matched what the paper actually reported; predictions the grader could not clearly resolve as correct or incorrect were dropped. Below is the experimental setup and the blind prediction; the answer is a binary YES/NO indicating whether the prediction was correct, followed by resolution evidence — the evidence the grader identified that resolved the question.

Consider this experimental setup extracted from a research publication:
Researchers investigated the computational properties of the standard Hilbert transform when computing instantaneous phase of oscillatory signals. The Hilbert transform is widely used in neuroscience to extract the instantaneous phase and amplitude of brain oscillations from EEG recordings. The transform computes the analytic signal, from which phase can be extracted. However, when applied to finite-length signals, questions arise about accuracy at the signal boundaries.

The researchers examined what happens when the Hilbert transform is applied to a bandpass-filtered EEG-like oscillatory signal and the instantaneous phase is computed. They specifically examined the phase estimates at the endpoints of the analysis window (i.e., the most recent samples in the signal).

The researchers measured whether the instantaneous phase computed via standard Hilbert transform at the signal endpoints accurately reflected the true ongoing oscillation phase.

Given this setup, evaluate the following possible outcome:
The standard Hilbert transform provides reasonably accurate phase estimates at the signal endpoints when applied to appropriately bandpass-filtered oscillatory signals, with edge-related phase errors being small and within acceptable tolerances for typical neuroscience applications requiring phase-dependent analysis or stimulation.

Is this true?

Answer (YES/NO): NO